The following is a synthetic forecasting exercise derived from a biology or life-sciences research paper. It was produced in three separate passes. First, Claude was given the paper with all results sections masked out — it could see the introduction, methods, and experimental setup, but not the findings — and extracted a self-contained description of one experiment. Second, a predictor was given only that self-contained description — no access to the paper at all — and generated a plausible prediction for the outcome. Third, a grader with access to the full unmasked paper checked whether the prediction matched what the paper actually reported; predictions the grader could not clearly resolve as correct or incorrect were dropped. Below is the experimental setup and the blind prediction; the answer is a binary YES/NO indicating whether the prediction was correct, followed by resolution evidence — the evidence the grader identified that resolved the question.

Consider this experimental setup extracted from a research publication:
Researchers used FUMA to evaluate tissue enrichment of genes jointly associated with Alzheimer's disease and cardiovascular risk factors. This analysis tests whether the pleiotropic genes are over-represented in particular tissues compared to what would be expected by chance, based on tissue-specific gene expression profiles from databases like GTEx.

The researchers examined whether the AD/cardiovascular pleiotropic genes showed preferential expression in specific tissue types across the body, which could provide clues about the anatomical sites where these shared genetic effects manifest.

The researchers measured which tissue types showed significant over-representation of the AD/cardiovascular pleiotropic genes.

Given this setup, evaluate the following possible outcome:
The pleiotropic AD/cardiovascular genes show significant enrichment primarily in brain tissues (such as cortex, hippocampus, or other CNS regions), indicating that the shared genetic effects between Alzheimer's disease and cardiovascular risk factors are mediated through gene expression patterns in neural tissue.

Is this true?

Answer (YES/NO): NO